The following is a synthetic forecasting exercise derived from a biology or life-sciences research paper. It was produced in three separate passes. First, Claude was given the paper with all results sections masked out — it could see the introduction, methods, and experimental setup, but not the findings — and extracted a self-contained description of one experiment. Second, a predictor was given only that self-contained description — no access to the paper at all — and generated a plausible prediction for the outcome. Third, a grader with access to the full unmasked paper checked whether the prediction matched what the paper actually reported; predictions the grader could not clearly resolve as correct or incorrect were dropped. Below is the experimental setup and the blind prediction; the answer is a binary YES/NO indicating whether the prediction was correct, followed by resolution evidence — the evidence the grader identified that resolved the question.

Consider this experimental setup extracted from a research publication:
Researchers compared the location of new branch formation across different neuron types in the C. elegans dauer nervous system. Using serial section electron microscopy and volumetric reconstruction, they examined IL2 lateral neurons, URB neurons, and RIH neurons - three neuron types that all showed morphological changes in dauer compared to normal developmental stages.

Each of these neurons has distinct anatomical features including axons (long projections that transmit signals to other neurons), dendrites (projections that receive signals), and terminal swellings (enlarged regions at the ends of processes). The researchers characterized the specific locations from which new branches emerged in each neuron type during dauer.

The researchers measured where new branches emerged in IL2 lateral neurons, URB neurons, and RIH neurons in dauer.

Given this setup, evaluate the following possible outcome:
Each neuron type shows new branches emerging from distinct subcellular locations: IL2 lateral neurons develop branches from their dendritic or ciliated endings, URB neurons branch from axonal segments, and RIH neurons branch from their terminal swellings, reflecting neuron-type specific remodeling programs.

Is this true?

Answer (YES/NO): NO